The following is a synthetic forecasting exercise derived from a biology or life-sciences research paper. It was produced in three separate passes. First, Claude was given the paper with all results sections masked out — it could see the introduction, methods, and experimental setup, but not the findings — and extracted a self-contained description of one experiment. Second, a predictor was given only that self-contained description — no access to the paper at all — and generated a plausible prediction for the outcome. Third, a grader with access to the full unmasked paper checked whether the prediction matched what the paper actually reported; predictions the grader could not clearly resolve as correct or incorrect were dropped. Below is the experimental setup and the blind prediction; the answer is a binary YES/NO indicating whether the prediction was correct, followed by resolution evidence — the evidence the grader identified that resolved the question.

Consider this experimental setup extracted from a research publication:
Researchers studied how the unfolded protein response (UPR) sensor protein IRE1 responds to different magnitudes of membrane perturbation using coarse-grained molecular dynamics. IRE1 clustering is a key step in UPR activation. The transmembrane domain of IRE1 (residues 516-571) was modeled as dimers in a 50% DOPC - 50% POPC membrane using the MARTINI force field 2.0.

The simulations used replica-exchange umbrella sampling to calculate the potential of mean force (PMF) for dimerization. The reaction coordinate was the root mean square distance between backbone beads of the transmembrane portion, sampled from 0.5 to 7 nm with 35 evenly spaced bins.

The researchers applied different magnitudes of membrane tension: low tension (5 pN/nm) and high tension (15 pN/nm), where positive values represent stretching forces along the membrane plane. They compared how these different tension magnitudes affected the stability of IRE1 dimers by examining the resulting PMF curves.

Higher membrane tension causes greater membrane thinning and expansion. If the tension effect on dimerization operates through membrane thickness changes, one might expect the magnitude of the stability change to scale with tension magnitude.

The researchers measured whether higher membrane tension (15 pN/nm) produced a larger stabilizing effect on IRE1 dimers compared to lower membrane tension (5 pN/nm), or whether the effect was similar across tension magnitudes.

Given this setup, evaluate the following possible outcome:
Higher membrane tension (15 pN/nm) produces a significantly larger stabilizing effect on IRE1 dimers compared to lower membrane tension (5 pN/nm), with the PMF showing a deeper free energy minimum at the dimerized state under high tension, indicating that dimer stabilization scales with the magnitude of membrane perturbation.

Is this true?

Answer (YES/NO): YES